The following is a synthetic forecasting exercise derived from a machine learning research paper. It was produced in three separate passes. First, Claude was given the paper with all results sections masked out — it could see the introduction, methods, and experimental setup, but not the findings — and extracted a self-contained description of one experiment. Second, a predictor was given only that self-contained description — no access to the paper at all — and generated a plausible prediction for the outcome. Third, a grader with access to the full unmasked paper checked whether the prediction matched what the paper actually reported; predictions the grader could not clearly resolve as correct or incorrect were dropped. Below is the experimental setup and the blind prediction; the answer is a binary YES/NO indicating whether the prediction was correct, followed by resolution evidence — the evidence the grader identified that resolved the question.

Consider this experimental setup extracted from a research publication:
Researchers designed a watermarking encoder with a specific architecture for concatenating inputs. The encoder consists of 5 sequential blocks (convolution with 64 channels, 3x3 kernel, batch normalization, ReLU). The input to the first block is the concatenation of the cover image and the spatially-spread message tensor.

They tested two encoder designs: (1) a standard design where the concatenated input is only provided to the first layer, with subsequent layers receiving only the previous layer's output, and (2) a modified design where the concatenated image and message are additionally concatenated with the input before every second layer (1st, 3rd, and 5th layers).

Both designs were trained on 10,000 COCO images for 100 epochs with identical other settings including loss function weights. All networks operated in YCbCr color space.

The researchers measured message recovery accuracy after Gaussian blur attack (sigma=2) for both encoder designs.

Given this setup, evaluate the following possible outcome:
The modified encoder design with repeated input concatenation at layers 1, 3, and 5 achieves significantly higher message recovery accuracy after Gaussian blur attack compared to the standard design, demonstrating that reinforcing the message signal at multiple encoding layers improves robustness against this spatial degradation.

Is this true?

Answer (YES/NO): NO